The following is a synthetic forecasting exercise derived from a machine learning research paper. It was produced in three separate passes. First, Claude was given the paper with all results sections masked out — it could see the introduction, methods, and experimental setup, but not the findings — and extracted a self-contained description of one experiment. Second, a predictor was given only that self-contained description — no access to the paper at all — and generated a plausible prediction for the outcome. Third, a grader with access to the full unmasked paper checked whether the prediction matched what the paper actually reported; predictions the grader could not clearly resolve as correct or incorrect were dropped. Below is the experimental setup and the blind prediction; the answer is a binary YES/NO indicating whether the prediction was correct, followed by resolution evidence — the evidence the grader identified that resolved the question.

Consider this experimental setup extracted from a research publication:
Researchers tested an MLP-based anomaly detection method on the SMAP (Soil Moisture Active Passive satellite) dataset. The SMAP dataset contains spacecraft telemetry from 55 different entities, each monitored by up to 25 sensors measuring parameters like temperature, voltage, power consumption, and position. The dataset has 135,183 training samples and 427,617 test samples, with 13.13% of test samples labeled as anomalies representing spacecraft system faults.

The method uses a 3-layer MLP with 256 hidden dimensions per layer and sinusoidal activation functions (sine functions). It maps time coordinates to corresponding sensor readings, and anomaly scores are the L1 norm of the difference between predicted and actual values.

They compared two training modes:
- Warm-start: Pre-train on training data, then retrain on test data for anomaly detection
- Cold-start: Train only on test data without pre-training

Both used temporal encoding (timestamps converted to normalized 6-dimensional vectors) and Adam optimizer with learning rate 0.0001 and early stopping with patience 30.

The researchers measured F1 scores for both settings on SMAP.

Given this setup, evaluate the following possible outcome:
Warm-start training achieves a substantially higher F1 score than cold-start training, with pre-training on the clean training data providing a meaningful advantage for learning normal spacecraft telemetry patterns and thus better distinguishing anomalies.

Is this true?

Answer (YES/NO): NO